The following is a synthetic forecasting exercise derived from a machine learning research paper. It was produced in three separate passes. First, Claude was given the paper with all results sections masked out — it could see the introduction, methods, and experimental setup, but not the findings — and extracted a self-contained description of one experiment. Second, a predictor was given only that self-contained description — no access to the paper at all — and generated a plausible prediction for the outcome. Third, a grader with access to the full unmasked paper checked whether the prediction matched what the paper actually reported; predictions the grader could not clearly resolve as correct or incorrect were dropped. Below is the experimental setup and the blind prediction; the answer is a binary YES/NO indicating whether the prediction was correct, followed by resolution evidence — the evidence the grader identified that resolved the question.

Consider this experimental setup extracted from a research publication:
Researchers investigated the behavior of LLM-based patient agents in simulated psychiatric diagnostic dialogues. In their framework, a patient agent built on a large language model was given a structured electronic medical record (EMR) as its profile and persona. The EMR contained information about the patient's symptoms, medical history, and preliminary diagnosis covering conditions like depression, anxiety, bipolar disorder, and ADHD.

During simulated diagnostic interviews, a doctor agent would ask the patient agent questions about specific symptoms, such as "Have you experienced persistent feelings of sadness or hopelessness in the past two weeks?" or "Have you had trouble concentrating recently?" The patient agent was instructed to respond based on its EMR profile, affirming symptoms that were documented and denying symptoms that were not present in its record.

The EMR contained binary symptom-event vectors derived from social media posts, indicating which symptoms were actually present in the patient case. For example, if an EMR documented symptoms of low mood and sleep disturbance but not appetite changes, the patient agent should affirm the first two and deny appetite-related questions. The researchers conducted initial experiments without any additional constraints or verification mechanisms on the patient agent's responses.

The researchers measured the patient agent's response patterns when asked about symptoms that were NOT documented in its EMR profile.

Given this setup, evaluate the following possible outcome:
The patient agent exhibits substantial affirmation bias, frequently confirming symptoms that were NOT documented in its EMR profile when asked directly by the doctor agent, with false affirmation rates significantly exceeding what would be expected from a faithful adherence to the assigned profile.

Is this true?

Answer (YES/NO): YES